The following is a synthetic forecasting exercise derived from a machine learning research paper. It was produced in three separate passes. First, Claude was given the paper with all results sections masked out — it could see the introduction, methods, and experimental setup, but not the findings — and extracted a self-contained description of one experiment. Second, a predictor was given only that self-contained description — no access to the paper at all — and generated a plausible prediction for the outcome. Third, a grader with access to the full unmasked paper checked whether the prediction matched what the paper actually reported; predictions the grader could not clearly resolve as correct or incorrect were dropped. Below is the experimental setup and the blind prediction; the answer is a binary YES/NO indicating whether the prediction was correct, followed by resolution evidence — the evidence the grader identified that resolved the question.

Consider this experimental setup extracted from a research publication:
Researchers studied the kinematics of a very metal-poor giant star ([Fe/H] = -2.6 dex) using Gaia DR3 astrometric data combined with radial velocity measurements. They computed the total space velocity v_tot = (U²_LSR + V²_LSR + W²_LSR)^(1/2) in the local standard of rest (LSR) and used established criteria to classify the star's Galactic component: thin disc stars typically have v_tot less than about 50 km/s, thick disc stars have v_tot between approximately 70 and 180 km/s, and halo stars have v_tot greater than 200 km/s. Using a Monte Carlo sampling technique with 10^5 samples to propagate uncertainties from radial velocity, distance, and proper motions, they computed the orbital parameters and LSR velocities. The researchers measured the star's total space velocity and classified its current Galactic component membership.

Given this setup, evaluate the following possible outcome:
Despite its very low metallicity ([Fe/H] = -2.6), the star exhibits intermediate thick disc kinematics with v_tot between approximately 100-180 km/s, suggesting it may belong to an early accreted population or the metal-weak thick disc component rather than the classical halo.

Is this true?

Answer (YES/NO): YES